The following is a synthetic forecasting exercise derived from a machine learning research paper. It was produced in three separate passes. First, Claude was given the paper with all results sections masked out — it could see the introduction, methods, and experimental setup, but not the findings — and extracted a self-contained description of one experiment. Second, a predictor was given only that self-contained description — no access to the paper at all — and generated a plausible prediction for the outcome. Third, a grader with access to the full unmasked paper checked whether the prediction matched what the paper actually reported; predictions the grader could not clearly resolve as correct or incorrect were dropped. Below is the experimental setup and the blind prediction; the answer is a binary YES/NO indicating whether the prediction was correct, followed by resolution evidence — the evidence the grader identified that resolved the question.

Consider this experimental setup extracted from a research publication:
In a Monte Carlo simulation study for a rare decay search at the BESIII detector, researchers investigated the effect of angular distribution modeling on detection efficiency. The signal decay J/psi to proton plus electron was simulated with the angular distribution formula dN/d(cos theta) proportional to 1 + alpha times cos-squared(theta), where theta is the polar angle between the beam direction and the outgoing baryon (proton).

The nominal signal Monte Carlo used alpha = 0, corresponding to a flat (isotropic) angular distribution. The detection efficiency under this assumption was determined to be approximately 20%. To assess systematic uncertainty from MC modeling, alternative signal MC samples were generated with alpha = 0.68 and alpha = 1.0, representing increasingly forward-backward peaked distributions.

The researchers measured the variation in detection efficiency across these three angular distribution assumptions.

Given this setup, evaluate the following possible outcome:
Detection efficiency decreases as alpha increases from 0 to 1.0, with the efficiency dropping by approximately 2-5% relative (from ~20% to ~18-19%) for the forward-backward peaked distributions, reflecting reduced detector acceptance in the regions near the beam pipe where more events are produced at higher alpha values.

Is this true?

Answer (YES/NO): NO